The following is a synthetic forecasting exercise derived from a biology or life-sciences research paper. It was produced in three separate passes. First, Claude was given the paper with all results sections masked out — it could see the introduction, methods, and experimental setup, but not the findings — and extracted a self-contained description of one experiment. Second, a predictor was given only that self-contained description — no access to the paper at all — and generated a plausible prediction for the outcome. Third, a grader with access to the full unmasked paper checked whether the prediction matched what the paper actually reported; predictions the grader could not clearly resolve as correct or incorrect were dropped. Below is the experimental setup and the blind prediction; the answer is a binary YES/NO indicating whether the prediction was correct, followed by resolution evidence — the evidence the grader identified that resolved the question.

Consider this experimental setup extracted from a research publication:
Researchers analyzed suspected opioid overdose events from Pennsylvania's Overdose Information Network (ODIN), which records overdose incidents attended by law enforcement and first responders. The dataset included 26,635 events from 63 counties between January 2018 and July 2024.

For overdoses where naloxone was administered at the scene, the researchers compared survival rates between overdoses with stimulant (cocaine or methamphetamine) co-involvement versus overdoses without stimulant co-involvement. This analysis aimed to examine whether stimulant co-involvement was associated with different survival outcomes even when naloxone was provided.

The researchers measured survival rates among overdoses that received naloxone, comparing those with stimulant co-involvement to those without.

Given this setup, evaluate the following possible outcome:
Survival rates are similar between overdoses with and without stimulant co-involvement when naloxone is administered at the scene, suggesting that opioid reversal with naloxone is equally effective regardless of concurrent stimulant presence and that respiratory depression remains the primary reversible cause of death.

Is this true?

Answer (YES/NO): NO